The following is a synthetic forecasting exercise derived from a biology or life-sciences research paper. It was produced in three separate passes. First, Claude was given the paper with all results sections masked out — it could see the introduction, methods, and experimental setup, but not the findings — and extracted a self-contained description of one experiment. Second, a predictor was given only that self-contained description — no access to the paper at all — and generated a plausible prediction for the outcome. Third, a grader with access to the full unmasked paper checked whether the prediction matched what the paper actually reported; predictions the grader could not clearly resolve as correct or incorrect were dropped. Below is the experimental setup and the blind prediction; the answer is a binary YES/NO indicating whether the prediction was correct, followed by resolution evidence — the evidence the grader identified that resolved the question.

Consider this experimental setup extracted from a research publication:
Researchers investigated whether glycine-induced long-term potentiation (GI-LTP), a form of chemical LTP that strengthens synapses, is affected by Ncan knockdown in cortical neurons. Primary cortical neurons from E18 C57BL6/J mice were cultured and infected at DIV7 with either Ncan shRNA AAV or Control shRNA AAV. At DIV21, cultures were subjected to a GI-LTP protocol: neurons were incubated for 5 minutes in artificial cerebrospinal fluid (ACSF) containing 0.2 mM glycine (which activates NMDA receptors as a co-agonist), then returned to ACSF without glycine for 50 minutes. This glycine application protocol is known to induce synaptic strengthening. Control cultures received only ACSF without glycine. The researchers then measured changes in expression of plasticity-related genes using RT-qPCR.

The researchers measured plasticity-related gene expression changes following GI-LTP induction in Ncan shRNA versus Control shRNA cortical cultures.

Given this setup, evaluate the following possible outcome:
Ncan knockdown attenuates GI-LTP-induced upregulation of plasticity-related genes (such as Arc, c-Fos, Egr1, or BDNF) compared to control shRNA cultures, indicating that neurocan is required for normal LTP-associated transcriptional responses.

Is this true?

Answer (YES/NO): YES